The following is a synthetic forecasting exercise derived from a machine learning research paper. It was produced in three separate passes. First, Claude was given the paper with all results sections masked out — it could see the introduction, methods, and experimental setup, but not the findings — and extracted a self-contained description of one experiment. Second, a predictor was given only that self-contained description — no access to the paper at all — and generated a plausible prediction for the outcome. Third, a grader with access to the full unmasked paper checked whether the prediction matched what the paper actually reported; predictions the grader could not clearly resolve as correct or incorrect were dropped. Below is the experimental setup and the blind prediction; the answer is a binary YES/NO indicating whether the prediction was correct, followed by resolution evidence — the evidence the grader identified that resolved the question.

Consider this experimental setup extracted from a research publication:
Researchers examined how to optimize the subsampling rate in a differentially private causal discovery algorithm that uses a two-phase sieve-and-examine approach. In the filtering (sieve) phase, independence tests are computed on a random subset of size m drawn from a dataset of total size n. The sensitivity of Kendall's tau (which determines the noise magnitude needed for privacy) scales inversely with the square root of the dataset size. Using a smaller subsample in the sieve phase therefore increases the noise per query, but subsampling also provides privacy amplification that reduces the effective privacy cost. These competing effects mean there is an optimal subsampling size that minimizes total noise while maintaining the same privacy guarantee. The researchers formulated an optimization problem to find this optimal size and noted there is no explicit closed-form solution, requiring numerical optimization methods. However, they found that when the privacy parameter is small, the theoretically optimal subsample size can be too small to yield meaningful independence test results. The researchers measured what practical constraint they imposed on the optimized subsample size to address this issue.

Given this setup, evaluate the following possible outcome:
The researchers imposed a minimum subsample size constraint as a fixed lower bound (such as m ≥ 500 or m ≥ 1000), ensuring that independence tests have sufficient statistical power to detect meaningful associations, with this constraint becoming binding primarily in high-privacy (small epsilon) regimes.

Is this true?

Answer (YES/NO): NO